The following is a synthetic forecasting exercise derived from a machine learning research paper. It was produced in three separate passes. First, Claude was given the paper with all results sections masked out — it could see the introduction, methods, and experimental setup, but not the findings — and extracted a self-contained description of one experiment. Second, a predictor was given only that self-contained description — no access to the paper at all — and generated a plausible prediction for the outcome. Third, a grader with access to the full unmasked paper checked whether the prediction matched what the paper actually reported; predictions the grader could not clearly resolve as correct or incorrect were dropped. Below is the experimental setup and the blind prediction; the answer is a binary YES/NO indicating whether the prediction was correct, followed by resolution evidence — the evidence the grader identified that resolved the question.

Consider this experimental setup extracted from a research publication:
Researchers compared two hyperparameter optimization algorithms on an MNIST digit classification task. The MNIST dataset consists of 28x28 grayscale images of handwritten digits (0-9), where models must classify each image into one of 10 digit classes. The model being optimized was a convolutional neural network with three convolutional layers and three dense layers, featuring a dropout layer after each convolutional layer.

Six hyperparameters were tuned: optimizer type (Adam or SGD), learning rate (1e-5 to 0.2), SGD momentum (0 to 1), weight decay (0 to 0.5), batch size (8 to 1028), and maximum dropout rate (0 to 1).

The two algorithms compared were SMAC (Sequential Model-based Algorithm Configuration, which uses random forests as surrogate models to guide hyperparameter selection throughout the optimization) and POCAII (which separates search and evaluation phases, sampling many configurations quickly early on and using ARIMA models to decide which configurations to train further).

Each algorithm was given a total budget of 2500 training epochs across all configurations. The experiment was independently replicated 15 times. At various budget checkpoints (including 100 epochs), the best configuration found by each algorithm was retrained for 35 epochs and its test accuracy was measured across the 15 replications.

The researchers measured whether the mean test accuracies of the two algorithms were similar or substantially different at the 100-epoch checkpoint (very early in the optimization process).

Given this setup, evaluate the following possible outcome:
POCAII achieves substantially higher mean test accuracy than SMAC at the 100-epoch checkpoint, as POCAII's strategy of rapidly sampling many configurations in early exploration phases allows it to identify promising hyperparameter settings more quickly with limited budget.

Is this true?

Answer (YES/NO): NO